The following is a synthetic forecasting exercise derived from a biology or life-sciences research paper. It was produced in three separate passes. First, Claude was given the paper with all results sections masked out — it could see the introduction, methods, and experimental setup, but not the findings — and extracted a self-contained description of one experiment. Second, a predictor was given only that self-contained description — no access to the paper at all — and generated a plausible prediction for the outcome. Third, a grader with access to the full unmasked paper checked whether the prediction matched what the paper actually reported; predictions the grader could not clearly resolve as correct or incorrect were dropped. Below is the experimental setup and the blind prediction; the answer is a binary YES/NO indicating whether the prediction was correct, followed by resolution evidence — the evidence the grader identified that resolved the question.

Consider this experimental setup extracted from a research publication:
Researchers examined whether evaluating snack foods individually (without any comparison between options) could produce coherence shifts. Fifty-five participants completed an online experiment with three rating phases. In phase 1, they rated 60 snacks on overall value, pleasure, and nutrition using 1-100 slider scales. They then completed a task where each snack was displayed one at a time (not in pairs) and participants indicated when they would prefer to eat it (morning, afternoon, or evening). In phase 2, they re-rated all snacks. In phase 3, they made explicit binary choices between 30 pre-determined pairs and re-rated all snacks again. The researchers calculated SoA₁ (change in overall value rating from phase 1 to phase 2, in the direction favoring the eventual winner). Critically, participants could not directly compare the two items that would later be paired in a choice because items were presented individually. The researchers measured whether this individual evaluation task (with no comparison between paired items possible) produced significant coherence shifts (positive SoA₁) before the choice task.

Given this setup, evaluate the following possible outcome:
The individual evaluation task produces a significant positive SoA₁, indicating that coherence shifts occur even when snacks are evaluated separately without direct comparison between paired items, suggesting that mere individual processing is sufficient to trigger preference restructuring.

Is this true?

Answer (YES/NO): YES